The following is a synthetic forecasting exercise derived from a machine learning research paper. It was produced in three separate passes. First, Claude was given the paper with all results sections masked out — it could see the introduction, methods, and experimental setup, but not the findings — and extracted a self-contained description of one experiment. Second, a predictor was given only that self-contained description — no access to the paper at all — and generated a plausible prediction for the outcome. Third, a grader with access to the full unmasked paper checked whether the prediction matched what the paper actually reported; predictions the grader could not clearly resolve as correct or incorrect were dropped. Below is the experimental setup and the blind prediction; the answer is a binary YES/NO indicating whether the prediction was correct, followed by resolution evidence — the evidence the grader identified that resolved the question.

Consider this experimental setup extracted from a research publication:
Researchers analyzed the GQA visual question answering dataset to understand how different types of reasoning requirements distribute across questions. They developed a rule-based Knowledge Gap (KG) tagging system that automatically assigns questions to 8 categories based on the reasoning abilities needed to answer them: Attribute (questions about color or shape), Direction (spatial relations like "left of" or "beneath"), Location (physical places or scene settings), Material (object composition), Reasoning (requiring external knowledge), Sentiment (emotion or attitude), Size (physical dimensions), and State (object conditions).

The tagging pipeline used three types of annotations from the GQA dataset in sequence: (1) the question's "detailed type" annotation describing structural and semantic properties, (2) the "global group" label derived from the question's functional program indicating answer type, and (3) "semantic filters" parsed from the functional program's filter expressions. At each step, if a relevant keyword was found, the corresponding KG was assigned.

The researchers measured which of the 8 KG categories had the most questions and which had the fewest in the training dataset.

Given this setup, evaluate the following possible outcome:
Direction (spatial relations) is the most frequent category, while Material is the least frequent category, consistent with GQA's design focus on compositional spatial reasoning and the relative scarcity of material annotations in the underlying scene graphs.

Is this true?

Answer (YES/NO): NO